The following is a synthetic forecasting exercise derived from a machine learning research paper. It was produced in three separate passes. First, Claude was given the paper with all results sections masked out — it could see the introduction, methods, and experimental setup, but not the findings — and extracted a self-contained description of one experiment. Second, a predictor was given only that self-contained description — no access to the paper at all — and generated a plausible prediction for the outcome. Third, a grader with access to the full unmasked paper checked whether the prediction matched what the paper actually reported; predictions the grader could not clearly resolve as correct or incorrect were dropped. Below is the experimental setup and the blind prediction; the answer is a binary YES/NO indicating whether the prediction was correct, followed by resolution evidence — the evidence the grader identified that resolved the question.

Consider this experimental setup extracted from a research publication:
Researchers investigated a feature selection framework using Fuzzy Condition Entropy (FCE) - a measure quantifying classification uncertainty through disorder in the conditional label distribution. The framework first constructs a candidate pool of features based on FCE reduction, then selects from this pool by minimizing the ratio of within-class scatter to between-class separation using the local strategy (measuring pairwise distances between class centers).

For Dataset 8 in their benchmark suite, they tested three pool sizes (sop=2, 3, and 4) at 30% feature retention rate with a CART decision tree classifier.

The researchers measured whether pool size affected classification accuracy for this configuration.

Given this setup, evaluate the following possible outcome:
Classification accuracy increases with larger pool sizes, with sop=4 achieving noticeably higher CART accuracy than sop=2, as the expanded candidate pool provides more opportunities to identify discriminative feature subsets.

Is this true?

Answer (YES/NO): NO